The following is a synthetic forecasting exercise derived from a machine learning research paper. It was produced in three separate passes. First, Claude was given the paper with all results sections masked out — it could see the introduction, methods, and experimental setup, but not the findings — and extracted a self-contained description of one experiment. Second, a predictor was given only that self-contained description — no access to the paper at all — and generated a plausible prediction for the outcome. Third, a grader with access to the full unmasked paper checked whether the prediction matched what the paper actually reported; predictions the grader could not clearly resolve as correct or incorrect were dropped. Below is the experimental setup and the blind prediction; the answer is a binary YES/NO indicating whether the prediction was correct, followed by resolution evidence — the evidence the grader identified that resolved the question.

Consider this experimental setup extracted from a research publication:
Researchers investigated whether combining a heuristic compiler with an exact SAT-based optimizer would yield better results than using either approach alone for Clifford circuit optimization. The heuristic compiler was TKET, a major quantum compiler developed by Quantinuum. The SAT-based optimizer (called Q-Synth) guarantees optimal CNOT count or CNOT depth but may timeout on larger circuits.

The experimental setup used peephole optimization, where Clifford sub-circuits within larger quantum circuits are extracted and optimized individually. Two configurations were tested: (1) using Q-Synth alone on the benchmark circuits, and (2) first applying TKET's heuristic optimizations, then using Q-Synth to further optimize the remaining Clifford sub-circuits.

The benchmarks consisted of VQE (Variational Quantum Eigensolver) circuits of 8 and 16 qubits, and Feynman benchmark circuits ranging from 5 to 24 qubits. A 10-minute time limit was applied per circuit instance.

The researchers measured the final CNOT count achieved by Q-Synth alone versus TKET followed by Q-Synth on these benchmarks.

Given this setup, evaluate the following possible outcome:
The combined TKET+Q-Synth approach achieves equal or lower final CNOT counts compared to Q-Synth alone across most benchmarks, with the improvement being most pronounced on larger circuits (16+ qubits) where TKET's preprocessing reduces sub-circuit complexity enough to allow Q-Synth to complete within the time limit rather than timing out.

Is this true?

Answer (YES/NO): NO